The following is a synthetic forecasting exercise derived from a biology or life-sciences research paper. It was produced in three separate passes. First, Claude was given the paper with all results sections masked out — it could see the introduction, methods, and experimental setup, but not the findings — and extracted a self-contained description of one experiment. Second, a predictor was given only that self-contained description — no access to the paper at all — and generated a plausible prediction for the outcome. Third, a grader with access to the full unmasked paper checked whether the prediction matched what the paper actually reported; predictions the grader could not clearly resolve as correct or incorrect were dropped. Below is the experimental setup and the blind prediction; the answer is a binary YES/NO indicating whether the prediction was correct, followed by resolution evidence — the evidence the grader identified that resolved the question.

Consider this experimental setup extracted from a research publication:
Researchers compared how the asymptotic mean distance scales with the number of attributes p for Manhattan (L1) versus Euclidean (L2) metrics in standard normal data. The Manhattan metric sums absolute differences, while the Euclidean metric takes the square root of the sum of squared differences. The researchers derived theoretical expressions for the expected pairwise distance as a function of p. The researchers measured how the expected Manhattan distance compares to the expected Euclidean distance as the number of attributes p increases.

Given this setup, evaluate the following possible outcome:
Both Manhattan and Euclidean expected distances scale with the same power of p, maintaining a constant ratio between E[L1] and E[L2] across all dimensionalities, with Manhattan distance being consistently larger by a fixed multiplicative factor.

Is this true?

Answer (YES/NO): NO